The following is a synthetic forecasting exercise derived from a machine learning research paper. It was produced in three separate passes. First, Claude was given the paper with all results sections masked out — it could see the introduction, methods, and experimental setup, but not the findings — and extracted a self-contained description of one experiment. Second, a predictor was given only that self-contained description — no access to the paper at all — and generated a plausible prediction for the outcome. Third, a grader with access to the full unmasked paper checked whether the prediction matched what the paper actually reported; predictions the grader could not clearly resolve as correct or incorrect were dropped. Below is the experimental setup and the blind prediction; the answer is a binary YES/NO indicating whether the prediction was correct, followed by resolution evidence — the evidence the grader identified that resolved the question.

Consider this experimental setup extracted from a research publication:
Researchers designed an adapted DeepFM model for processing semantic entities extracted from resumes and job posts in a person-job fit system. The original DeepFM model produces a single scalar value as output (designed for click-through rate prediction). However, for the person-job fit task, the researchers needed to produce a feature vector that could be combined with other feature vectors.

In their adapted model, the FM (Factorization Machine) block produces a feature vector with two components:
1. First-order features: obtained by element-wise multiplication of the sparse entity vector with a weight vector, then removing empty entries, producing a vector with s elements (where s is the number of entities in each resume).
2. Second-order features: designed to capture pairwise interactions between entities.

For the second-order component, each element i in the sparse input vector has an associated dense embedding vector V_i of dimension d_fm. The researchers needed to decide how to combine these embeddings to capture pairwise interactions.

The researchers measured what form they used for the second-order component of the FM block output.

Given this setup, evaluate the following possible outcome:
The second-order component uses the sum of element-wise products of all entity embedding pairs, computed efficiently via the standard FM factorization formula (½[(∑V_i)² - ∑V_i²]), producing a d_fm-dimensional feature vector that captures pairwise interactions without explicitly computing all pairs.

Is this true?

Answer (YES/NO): NO